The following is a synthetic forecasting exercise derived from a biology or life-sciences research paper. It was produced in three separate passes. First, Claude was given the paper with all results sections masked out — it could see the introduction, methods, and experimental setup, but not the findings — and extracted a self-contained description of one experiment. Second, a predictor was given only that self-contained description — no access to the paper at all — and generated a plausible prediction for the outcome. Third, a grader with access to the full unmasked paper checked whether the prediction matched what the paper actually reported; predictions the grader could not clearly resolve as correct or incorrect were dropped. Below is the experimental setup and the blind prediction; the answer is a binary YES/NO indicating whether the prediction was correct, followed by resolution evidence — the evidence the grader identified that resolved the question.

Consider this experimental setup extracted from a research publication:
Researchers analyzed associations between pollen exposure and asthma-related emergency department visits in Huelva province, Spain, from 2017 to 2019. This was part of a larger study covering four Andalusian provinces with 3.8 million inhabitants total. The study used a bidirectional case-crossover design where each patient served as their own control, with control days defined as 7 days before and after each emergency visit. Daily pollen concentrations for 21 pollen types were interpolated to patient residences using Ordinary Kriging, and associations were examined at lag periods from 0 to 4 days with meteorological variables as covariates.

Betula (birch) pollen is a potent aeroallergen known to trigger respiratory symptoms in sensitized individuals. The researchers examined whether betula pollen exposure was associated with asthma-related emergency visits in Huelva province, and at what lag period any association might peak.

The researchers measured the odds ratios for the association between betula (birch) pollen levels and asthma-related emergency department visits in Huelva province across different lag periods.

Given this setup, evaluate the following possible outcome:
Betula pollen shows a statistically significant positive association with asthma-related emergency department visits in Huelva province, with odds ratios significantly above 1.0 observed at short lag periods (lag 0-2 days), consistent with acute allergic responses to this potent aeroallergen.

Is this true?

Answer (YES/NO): NO